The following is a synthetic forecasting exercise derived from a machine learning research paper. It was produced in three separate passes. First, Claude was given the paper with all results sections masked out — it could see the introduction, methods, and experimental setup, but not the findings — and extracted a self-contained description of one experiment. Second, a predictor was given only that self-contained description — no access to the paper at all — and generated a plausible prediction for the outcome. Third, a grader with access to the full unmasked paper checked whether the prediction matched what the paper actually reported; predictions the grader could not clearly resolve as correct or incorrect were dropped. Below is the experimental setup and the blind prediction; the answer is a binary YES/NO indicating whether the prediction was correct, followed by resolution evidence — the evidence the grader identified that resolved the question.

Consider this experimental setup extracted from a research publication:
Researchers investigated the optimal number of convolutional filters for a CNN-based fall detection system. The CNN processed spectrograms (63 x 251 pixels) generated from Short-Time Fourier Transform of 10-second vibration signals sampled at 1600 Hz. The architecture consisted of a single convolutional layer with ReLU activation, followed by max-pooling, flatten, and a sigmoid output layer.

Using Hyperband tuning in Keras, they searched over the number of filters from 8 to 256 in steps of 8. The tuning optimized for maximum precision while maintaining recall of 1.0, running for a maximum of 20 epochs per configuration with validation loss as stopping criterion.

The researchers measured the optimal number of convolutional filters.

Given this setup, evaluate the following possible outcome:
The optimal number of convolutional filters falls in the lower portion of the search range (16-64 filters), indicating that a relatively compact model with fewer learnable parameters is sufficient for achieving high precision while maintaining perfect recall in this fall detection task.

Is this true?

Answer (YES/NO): NO